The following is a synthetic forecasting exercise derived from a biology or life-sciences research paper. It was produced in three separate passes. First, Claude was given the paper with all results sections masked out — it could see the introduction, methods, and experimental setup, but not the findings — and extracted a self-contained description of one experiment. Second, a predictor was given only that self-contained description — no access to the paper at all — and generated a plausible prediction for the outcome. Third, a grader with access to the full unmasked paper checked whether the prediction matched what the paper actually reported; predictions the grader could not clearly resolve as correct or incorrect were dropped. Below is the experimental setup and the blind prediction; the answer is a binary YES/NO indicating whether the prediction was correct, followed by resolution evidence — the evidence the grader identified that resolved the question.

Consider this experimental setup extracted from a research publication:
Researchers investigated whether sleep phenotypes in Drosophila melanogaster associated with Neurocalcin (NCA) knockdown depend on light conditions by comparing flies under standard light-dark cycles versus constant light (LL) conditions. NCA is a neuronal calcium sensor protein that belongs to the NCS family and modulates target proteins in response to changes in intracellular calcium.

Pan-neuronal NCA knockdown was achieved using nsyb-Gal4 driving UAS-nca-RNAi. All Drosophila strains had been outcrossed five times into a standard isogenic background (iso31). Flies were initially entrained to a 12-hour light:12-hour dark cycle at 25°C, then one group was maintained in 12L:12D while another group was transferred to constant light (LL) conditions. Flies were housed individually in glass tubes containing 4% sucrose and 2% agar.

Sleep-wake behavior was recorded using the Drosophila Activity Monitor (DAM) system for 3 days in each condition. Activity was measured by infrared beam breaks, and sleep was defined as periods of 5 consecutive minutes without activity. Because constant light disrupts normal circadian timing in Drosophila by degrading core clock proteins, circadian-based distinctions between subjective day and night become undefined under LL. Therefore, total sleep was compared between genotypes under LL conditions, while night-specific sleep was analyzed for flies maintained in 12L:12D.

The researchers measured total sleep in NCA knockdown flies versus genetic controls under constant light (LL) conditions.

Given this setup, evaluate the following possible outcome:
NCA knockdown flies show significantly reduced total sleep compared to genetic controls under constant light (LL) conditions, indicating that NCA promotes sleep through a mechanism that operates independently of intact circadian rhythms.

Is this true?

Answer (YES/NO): NO